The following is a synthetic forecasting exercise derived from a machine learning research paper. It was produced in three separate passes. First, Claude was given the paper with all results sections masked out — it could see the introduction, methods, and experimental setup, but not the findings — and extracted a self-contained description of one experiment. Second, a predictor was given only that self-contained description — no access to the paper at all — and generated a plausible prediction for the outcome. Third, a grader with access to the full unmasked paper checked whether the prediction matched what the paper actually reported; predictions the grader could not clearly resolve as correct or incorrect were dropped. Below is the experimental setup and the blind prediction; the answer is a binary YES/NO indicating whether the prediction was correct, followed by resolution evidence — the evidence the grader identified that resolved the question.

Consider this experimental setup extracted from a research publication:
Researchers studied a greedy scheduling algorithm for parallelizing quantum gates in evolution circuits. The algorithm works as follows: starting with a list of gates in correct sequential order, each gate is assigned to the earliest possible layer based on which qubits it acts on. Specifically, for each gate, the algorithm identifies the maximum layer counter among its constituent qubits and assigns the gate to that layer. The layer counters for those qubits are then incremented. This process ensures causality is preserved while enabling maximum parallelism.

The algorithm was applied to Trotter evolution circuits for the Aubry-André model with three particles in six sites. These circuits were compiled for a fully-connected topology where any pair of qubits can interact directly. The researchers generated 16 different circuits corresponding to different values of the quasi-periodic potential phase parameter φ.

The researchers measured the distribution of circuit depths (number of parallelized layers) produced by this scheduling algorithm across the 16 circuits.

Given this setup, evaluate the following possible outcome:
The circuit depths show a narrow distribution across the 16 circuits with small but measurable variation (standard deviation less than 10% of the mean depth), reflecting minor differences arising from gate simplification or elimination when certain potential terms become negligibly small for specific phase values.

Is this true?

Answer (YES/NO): NO